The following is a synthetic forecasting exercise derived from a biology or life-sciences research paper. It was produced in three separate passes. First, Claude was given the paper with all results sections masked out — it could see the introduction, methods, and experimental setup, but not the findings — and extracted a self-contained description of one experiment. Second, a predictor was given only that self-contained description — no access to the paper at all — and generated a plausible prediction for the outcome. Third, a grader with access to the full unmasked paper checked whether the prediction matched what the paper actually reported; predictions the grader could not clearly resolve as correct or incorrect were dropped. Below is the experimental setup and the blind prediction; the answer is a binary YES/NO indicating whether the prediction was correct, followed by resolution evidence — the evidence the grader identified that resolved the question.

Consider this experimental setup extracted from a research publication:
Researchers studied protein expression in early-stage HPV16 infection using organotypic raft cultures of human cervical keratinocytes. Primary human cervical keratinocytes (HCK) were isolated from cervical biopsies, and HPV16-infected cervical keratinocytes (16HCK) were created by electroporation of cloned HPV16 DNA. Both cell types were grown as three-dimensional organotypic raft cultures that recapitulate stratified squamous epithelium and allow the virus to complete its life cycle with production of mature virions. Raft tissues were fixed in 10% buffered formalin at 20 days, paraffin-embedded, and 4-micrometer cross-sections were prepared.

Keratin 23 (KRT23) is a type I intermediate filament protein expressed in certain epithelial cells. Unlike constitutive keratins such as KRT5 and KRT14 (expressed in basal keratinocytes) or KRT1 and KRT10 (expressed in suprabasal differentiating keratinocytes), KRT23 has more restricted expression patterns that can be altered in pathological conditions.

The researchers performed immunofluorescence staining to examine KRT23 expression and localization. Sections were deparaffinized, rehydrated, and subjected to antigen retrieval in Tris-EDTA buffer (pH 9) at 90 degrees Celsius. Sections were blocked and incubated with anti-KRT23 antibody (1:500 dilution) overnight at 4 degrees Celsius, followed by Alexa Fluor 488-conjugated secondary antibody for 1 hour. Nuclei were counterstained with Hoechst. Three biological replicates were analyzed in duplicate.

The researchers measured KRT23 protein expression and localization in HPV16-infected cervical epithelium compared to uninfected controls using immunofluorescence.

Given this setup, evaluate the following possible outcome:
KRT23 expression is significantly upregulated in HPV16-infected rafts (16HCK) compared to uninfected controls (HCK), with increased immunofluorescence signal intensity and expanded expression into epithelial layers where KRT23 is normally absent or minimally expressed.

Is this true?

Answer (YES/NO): NO